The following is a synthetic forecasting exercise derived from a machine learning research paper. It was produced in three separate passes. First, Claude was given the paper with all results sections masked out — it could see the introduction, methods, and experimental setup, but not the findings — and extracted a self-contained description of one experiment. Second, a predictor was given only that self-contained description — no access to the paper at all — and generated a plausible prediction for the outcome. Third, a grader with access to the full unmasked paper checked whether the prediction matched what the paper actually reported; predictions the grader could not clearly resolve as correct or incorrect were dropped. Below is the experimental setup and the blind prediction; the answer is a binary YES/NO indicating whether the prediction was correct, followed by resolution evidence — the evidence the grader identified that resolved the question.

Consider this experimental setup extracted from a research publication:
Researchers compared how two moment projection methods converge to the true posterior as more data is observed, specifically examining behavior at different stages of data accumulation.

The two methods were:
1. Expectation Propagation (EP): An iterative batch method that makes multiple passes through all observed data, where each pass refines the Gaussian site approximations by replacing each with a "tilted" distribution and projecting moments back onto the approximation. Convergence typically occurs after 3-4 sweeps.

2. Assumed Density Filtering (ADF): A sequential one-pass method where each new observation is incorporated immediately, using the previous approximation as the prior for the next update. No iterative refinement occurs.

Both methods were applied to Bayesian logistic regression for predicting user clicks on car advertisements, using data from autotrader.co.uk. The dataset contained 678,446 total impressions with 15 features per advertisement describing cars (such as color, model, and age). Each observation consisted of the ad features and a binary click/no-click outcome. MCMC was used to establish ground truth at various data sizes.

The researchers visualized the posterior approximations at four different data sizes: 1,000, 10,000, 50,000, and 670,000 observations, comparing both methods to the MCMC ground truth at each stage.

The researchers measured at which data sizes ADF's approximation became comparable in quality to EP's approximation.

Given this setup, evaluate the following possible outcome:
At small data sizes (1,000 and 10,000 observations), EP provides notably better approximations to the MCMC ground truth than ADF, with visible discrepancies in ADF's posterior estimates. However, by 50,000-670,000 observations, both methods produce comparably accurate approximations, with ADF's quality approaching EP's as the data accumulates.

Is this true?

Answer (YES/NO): YES